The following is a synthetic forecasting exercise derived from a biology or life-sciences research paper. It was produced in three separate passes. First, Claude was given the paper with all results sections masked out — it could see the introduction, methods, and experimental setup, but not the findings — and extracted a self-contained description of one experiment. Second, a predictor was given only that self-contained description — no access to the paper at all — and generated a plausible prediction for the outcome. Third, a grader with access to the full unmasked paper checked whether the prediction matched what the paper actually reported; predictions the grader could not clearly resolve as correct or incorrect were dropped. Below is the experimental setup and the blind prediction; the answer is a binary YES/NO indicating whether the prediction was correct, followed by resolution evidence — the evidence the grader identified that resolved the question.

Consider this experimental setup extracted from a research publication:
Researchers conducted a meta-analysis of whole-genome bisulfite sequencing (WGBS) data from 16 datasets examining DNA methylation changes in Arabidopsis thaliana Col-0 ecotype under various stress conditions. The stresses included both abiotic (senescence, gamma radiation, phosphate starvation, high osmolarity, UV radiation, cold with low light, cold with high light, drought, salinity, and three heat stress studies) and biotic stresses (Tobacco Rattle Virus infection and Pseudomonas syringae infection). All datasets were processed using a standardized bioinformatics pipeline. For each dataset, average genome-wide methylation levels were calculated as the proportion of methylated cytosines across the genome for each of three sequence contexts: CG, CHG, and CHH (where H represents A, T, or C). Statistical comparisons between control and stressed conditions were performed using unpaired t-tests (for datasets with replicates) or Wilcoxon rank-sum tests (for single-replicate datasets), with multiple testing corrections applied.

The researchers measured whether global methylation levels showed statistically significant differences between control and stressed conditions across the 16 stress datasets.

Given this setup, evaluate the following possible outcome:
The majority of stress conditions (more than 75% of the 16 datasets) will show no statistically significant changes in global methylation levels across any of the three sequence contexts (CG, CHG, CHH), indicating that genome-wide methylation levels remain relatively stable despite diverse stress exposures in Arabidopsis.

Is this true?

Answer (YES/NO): YES